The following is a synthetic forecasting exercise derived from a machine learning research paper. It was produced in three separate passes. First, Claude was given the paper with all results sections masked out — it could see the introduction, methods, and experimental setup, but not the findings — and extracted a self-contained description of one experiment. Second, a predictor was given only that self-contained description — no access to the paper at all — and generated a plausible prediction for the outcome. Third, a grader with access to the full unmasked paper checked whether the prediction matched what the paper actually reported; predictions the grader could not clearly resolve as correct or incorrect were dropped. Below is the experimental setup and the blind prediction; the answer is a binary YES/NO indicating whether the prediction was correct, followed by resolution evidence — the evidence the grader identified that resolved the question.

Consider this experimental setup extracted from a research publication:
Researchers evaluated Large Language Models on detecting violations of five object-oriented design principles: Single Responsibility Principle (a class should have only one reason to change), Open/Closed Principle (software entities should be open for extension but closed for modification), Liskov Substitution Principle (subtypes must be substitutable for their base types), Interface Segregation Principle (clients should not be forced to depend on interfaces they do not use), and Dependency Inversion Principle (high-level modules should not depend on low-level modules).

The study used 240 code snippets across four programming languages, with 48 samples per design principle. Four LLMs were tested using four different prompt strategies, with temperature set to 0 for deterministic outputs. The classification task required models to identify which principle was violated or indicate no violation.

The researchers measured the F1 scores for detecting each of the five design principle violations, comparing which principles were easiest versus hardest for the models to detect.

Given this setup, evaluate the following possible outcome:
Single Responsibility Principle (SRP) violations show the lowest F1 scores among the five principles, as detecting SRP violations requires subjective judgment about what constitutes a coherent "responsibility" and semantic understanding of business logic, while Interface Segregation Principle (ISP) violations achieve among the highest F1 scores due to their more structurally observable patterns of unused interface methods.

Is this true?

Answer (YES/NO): NO